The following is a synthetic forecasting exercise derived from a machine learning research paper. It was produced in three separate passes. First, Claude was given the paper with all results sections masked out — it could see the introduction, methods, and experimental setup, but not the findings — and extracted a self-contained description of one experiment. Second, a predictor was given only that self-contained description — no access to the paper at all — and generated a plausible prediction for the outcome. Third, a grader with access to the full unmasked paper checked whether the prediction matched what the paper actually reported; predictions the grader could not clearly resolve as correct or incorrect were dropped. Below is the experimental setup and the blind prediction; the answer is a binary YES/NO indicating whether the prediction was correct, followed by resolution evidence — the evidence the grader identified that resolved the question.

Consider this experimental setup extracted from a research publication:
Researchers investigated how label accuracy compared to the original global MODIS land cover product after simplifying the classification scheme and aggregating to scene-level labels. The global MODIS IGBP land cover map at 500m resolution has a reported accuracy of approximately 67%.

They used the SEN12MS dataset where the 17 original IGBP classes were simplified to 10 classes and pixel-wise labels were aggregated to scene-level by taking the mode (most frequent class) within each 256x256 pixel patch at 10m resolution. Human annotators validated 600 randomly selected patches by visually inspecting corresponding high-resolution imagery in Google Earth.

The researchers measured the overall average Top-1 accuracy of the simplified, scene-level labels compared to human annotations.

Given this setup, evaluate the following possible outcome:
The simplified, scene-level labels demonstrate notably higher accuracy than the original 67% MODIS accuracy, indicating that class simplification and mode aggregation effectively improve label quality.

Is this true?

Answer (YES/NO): YES